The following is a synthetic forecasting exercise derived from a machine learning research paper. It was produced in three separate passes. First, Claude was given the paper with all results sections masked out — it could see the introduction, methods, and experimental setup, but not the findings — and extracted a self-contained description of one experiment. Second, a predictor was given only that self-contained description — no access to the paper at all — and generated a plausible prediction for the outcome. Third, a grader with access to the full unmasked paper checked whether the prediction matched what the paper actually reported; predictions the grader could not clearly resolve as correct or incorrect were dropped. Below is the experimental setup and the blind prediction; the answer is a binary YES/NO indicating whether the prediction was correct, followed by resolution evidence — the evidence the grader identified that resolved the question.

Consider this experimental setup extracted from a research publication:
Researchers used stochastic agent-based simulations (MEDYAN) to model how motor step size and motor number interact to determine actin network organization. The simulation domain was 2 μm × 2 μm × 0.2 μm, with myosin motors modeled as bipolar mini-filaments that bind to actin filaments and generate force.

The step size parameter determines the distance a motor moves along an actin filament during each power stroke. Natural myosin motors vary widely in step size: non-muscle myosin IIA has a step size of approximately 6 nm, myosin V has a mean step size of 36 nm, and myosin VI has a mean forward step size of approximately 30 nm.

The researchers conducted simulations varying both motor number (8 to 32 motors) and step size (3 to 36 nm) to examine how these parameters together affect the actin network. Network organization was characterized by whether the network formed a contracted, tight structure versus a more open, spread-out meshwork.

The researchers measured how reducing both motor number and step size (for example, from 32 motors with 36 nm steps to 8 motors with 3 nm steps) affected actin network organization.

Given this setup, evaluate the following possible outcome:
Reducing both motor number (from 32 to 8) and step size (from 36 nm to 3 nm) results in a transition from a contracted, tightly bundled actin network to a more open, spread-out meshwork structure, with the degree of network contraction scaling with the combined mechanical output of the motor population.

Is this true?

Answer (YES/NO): YES